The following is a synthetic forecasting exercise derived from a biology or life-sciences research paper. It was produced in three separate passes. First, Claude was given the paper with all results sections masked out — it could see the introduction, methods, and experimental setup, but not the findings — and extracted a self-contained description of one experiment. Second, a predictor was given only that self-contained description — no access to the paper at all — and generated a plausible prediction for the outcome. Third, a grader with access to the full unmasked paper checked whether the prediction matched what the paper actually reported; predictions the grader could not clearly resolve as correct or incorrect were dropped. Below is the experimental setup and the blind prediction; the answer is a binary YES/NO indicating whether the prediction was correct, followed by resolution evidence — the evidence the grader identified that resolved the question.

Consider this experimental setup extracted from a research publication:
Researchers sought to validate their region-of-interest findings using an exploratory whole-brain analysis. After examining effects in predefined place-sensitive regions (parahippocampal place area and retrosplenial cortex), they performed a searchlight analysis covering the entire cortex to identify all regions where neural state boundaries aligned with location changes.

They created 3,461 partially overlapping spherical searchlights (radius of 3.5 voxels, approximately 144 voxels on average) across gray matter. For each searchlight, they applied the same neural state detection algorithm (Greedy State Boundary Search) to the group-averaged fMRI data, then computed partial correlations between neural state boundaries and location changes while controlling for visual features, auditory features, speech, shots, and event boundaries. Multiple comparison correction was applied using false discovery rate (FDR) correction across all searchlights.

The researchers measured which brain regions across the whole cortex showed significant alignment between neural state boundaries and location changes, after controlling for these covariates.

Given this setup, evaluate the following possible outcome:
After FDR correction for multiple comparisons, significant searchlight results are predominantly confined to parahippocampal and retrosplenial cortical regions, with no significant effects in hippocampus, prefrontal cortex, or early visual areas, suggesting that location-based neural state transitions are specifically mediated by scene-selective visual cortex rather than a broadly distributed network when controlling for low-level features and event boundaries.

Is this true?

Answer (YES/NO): NO